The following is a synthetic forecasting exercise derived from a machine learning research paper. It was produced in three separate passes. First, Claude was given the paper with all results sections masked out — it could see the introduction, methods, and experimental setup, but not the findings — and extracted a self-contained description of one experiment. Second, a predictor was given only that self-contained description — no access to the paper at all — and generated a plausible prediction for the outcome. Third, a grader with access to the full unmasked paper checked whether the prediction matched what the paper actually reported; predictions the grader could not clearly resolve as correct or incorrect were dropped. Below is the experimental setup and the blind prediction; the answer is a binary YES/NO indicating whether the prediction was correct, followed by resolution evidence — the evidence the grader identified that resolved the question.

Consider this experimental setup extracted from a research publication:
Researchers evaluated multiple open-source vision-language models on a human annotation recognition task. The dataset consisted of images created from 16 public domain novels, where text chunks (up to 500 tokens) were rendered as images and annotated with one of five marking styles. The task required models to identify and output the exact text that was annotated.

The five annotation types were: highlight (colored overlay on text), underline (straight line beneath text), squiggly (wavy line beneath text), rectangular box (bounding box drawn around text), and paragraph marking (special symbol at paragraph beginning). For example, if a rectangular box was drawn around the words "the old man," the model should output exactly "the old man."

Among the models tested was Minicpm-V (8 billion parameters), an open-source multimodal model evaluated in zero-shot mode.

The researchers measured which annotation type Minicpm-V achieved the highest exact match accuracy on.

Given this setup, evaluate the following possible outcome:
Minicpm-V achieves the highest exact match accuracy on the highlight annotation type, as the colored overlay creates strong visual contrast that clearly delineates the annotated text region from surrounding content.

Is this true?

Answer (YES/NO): NO